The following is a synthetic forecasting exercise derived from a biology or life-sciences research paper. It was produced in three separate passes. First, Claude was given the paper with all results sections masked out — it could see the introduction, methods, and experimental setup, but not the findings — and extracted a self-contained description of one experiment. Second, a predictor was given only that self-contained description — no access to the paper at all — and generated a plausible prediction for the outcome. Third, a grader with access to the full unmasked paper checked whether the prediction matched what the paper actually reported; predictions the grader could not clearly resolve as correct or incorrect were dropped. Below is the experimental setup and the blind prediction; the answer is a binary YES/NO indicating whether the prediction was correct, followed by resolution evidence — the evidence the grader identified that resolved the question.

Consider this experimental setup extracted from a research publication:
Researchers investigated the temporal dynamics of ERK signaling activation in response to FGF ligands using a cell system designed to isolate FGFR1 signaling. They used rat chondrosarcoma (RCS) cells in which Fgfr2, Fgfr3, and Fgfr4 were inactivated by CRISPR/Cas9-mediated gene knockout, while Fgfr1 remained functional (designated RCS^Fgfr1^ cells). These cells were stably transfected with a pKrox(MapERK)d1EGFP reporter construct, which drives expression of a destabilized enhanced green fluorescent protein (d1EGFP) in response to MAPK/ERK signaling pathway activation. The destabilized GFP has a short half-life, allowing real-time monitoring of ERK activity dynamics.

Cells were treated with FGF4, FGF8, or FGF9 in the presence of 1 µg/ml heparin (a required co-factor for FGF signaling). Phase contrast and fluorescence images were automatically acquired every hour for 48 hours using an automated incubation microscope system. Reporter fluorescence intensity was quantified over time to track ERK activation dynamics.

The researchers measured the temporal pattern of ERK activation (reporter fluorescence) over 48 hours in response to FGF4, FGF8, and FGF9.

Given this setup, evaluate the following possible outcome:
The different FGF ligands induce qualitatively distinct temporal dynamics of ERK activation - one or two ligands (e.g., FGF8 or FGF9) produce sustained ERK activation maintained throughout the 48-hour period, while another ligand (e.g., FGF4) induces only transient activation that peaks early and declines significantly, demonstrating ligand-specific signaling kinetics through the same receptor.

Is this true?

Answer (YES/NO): NO